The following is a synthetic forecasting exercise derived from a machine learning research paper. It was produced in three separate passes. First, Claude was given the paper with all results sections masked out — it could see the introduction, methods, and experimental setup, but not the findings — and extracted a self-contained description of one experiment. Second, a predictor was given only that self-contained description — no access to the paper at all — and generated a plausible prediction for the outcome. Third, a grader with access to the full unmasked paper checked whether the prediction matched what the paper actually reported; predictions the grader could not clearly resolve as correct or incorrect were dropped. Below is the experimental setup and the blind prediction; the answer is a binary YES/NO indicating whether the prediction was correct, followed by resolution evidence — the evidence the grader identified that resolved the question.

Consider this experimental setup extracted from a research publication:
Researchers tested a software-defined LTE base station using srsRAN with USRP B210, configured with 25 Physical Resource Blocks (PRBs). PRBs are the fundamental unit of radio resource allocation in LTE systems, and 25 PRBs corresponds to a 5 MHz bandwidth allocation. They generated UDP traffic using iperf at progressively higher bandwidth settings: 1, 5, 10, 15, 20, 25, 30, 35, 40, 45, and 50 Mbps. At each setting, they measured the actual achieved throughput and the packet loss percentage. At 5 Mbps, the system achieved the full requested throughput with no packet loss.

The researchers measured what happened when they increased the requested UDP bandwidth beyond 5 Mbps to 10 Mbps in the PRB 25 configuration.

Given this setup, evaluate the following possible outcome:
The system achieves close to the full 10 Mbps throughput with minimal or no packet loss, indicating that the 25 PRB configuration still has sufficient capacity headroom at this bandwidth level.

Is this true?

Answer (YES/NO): NO